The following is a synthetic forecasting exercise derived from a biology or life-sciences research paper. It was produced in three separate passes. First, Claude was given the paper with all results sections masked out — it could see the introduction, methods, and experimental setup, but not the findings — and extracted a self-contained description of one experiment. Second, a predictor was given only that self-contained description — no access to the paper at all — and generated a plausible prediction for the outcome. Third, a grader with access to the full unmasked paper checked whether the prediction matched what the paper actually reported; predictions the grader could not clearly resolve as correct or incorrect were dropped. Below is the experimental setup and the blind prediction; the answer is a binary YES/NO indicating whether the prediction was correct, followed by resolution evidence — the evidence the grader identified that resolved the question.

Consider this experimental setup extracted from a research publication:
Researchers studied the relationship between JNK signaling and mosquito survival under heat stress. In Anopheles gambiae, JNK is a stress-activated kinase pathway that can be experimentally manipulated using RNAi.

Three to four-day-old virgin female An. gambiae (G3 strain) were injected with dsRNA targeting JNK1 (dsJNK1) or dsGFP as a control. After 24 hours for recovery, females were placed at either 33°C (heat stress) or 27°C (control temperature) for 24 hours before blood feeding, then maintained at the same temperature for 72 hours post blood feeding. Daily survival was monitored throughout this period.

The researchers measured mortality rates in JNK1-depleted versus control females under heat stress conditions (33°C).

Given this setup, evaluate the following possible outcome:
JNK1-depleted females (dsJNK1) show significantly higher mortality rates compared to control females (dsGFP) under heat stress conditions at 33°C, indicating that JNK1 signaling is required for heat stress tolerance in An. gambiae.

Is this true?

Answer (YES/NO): YES